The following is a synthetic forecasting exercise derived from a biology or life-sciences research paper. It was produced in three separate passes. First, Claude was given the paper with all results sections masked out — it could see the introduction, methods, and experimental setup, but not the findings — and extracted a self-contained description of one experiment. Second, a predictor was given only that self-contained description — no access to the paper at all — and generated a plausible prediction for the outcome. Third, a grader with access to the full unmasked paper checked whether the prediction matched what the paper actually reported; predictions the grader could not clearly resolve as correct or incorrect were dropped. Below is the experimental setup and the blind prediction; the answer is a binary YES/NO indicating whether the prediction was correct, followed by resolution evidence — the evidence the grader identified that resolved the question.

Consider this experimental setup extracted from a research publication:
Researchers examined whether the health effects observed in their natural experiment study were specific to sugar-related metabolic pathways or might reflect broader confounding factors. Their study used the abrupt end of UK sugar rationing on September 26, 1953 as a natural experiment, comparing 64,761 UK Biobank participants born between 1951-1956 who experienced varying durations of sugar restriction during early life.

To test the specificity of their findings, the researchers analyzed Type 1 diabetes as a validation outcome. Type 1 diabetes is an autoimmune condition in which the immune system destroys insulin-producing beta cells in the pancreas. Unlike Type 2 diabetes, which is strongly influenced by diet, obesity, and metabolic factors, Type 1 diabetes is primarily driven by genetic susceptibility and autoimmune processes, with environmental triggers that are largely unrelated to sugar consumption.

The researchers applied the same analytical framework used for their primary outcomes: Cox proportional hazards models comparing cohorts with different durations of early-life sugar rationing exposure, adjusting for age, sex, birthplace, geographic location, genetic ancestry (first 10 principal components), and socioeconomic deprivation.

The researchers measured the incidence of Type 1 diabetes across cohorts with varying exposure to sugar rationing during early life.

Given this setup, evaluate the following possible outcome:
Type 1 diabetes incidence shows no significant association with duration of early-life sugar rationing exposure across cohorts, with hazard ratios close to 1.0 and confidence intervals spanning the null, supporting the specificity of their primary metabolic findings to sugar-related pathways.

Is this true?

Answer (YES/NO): YES